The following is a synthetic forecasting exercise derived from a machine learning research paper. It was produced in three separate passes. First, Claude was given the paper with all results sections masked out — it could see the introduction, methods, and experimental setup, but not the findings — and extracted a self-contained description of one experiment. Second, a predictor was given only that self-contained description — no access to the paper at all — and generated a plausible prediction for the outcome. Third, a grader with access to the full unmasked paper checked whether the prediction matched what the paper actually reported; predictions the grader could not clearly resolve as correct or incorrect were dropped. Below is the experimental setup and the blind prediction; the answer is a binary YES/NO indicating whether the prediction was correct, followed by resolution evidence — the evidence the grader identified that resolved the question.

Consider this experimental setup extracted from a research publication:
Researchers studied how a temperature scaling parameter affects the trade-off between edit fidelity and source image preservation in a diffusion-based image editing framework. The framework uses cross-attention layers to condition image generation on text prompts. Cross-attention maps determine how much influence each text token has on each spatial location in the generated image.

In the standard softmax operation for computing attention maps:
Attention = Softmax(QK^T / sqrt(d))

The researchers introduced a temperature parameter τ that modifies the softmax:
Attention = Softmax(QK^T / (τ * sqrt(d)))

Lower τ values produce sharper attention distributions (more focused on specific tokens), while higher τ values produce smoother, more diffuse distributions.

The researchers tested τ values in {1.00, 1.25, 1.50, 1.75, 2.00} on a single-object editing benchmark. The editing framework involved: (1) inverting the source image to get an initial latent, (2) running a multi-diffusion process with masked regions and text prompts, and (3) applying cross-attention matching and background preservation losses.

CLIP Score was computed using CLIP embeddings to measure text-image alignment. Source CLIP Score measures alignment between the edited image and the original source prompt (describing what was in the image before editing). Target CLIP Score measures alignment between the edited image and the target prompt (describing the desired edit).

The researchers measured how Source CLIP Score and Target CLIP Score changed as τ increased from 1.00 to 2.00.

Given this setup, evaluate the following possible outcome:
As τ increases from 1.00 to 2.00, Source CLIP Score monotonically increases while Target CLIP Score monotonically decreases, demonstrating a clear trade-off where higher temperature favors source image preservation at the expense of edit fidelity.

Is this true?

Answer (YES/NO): YES